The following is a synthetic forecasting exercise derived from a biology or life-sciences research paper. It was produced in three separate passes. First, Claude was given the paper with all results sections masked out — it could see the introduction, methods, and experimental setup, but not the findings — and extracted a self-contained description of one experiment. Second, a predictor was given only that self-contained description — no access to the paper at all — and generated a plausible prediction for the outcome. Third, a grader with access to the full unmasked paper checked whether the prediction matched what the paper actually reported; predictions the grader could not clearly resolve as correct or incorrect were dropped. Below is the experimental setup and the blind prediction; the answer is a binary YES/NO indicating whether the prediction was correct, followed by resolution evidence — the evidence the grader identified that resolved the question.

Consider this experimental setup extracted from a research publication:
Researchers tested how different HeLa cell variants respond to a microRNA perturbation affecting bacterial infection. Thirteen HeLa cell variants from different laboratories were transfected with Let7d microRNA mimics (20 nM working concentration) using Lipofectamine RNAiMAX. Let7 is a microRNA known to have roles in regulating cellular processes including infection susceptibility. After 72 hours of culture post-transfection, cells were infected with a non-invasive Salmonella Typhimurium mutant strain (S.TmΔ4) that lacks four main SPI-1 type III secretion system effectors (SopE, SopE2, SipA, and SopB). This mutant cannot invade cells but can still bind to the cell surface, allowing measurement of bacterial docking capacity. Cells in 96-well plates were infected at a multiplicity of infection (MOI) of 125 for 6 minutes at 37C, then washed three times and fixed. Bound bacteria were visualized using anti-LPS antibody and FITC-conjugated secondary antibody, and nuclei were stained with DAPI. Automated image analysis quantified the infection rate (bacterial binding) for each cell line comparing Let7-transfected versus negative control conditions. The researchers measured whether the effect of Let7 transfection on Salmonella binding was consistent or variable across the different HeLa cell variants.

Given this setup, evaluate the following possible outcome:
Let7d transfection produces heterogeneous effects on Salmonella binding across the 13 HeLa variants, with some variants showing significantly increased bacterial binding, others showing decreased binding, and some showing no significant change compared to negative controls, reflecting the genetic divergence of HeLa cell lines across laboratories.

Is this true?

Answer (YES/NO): NO